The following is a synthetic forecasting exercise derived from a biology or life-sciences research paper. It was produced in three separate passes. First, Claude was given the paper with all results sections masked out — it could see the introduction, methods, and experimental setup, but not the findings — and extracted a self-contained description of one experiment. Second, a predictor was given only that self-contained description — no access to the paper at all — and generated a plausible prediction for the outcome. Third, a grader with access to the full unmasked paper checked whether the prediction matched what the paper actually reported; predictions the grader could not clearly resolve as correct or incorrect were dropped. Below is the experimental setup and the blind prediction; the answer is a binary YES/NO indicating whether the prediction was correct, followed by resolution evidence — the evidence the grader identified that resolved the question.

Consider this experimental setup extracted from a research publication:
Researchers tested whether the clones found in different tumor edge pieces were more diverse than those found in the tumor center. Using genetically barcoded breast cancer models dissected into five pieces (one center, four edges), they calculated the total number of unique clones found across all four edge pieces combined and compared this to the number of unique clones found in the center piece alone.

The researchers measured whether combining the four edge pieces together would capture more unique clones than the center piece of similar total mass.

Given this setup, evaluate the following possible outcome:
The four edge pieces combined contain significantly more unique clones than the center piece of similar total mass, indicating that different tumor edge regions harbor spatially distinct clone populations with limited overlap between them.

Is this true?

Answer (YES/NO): NO